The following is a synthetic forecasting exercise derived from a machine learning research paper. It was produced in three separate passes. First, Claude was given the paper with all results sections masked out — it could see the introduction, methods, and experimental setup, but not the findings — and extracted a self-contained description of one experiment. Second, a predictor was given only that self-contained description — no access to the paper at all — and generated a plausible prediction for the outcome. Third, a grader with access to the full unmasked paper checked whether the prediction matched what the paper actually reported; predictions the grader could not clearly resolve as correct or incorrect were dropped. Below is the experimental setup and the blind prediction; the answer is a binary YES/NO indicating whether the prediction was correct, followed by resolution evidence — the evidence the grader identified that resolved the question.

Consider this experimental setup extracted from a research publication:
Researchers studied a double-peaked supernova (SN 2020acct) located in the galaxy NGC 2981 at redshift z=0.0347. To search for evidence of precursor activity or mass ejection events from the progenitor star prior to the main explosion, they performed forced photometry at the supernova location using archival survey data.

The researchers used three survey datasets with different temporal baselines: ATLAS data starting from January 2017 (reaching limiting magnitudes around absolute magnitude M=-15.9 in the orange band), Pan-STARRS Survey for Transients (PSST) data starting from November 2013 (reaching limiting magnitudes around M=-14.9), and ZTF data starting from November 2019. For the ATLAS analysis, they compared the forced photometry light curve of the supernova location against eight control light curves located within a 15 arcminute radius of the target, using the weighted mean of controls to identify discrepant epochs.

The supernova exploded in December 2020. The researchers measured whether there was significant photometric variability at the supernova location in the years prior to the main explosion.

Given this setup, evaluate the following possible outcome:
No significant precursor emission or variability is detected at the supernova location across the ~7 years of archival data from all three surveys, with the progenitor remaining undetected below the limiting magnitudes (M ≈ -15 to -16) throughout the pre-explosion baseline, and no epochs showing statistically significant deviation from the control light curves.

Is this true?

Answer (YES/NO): YES